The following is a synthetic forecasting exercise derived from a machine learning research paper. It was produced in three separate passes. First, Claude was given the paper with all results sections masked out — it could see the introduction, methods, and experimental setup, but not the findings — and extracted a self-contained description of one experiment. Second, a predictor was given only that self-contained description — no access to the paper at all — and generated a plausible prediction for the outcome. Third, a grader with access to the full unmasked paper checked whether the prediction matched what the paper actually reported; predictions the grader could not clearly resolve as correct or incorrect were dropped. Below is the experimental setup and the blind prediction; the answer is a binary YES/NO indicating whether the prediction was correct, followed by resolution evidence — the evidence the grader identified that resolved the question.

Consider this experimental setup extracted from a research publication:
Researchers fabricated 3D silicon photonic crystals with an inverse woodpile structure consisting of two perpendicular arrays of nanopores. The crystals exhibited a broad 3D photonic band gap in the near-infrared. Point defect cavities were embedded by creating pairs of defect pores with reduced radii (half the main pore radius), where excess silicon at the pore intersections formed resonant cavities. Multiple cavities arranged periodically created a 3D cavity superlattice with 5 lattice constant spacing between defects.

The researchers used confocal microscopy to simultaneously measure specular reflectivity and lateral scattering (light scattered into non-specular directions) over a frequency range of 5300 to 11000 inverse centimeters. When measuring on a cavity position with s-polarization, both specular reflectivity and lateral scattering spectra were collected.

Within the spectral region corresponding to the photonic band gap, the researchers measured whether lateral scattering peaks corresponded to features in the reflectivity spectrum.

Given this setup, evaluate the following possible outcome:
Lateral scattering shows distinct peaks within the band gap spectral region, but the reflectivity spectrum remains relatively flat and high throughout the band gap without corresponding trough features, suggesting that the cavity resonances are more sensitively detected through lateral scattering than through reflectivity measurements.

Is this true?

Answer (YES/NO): NO